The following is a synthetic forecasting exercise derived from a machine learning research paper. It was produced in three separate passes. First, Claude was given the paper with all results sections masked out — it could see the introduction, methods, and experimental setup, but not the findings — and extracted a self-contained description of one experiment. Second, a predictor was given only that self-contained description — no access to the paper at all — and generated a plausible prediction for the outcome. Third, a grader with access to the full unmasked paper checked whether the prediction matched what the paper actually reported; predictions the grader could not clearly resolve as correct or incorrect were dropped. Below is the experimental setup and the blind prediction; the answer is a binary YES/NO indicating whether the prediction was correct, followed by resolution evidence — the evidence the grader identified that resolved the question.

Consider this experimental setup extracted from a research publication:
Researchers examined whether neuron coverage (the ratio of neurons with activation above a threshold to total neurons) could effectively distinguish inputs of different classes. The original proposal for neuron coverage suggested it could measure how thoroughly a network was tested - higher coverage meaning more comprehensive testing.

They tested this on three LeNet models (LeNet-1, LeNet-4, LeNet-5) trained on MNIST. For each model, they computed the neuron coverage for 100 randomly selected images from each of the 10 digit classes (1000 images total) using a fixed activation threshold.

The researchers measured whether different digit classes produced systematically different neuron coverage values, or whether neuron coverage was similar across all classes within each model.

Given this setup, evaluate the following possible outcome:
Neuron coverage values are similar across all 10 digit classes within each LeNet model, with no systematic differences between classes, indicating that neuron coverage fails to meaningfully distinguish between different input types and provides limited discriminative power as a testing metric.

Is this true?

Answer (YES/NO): NO